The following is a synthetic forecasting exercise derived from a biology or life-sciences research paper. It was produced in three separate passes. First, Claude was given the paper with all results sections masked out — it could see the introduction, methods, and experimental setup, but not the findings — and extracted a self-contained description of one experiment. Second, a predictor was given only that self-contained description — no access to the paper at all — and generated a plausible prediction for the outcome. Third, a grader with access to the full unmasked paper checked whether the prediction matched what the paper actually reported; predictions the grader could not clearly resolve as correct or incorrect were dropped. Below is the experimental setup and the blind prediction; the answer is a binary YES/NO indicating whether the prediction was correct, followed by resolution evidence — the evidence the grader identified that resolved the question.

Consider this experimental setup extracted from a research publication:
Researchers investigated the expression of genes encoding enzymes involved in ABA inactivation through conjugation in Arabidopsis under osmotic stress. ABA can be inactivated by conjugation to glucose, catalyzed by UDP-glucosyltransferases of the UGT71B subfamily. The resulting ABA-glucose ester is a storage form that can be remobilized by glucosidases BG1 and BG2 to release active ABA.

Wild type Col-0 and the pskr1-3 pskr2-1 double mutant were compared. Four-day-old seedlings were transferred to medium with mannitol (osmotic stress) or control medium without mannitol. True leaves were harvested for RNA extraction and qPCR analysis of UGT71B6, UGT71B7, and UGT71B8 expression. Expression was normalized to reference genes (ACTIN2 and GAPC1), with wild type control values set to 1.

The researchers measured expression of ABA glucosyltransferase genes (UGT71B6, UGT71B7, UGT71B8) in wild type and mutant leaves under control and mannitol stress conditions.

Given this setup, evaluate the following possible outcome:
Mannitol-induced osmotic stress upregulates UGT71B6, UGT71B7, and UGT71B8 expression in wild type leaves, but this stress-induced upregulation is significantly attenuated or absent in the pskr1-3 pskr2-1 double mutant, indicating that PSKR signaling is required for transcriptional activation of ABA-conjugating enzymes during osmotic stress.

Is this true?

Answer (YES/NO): NO